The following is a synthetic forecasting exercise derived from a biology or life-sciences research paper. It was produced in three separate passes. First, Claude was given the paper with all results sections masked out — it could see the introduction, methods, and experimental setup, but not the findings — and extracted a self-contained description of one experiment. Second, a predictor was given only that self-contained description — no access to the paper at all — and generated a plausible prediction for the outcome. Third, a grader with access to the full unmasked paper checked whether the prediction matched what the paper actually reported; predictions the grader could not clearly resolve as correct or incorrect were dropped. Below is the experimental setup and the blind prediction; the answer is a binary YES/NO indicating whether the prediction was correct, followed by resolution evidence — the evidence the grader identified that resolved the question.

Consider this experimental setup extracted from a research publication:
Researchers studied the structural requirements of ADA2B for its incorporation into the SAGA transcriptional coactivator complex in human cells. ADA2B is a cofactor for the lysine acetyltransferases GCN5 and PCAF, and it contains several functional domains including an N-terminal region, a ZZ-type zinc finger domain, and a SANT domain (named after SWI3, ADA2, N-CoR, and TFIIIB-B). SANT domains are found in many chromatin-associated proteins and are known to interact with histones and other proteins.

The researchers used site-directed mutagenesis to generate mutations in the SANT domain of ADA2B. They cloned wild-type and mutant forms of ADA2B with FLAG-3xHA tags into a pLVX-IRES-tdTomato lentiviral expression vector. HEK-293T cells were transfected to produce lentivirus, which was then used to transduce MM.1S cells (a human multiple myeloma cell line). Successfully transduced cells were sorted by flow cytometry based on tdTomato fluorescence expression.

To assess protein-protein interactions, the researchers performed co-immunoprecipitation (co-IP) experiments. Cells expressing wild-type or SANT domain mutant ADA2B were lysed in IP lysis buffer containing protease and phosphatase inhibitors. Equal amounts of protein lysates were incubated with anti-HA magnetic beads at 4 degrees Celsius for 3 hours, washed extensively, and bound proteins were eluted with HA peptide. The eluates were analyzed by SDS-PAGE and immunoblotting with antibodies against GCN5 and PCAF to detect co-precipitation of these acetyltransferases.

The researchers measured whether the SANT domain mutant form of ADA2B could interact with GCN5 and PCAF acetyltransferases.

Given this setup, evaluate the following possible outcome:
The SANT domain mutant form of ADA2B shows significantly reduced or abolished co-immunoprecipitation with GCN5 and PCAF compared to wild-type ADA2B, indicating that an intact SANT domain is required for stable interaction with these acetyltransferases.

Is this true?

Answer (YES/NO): NO